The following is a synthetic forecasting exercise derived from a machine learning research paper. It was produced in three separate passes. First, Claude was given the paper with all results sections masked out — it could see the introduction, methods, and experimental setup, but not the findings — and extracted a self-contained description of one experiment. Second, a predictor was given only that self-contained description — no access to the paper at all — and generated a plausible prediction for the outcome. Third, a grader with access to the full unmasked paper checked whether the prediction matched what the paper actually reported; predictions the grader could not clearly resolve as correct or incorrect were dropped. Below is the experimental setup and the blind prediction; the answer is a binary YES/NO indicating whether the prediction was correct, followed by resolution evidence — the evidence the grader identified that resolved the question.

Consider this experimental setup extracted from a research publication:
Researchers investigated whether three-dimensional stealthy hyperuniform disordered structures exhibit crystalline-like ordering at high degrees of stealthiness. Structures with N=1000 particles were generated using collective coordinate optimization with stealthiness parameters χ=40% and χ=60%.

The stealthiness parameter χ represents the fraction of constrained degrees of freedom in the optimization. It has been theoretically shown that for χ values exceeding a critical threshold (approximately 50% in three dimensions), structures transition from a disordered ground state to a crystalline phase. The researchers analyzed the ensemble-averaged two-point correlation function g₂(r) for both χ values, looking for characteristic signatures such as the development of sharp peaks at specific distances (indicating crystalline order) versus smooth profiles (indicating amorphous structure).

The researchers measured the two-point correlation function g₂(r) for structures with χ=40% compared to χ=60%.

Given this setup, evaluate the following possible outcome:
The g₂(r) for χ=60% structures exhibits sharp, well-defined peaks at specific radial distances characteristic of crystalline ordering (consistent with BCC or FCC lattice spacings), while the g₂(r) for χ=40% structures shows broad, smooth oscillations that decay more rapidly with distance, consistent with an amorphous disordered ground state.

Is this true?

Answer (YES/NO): YES